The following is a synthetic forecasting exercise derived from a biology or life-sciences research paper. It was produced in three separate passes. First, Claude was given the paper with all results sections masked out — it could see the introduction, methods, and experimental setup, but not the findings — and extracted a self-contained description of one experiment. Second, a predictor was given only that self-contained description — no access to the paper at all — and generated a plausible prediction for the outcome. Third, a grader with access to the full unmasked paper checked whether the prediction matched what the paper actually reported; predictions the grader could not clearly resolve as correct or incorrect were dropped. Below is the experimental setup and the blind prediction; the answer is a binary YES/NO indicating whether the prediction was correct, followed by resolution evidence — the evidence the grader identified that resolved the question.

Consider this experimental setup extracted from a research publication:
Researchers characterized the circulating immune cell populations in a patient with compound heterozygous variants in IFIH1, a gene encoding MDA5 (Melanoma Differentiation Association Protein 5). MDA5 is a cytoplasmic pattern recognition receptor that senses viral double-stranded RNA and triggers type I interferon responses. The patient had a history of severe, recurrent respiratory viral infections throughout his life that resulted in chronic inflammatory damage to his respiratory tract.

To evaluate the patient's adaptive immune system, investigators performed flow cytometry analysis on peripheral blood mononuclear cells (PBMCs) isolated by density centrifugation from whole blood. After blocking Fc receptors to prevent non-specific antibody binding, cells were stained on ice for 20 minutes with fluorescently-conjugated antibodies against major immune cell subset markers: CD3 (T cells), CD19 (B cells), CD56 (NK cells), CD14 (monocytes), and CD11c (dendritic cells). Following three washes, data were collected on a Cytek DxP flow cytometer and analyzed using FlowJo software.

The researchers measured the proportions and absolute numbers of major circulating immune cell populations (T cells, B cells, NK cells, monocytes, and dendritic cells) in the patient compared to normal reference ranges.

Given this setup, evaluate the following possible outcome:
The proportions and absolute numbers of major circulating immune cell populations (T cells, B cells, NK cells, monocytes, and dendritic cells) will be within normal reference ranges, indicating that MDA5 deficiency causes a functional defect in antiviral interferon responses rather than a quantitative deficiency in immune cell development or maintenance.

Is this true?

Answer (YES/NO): YES